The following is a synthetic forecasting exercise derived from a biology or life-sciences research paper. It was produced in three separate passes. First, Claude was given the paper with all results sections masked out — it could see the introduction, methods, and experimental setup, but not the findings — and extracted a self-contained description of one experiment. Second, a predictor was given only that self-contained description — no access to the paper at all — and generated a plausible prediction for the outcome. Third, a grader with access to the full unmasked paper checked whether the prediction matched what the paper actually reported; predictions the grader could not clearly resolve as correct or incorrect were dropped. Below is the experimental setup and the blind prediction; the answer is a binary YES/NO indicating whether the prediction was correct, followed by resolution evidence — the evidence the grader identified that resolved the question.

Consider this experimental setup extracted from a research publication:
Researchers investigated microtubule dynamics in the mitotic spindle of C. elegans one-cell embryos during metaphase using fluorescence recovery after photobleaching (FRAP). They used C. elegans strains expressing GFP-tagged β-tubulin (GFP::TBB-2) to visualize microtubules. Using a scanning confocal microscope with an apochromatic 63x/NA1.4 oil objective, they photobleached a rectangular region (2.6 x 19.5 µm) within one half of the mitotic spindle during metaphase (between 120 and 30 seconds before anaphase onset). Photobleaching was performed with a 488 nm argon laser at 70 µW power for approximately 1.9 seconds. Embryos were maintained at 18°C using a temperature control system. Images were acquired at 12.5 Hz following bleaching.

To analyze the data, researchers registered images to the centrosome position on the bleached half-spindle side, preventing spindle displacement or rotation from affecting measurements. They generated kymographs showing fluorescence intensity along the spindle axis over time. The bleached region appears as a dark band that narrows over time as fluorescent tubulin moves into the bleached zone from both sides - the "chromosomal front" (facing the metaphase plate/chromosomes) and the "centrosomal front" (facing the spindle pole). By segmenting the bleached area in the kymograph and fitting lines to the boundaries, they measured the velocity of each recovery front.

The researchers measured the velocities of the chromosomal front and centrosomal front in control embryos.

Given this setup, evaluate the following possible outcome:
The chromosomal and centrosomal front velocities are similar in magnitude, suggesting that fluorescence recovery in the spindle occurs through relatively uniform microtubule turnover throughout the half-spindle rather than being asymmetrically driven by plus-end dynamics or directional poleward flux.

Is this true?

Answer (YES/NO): NO